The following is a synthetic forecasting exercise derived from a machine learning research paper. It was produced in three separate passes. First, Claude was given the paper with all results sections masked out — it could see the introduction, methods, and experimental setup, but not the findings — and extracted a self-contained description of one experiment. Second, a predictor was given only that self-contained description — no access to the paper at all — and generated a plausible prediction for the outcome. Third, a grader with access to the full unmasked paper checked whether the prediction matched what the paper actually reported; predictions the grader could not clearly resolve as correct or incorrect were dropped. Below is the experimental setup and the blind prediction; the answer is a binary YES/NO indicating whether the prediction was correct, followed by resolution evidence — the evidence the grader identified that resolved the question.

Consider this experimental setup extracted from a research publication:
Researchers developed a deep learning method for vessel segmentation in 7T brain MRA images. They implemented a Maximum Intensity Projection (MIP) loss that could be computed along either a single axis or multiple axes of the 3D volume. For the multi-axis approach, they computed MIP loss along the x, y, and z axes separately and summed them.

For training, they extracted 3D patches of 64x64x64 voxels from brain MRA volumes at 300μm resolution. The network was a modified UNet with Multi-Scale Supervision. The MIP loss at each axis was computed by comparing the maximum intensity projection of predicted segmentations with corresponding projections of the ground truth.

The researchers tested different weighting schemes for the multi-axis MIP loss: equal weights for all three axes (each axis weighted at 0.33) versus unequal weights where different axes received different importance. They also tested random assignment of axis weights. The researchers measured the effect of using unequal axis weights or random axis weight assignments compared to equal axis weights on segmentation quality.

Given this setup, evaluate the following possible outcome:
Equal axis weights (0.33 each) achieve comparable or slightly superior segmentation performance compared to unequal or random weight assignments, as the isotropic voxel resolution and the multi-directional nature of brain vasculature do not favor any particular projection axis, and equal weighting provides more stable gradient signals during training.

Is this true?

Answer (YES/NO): YES